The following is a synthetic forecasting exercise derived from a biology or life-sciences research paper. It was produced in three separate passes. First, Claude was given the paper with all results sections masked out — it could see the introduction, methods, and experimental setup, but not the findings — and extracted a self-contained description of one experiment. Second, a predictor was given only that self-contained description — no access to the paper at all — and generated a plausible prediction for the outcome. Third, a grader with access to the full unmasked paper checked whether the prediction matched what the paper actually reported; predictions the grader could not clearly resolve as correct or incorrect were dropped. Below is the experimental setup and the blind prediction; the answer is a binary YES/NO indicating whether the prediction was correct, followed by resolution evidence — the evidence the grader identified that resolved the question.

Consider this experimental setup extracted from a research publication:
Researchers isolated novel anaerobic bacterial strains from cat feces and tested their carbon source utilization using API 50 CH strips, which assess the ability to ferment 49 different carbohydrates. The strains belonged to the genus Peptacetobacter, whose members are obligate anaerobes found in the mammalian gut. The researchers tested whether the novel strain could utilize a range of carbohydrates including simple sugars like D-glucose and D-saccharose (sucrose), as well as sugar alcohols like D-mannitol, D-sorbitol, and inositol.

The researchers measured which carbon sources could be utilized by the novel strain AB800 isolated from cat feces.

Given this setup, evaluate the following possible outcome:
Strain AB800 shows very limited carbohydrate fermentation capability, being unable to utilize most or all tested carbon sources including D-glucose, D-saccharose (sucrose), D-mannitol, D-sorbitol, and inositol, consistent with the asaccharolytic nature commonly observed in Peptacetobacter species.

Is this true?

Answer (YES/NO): NO